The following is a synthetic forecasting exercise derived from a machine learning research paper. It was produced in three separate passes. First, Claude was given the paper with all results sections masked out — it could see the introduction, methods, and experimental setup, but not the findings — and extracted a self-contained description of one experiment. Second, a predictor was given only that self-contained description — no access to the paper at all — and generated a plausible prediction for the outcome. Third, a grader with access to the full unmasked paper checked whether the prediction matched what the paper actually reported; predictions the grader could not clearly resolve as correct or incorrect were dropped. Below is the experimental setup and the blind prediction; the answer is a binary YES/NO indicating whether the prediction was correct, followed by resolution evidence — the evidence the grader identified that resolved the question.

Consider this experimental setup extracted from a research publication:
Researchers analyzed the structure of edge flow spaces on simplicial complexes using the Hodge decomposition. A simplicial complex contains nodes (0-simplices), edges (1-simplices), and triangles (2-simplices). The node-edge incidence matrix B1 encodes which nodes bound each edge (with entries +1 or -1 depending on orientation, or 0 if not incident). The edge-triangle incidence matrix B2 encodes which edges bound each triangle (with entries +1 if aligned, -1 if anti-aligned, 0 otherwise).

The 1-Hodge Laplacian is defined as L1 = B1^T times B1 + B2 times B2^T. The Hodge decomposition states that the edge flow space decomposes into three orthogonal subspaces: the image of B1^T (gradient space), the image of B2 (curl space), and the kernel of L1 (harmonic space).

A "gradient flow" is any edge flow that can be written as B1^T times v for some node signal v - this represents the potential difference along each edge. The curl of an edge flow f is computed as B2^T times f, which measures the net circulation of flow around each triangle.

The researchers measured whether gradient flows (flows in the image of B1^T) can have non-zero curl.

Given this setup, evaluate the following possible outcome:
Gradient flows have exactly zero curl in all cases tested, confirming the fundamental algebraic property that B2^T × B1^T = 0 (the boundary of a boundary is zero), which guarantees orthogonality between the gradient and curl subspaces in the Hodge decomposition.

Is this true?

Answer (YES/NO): YES